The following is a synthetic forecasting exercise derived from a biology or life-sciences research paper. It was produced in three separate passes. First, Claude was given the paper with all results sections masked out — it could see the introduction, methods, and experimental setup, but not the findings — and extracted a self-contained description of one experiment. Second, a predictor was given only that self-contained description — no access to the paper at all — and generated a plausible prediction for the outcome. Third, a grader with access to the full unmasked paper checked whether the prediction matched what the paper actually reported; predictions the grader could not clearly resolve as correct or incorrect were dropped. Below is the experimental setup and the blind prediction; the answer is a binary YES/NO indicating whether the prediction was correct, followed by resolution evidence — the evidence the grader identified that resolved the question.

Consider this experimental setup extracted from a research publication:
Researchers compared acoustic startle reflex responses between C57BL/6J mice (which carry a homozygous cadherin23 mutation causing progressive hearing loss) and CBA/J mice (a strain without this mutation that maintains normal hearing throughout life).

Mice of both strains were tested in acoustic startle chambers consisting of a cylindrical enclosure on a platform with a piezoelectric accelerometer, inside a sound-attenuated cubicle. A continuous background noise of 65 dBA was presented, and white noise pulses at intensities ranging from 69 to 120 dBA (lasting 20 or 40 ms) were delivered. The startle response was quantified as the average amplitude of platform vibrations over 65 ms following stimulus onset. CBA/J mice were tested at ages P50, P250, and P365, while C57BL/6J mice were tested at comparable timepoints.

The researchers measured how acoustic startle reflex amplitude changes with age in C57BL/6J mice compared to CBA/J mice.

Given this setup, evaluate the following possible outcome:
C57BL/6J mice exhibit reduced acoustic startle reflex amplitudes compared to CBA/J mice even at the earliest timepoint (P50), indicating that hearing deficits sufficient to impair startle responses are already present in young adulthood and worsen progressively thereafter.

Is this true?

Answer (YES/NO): NO